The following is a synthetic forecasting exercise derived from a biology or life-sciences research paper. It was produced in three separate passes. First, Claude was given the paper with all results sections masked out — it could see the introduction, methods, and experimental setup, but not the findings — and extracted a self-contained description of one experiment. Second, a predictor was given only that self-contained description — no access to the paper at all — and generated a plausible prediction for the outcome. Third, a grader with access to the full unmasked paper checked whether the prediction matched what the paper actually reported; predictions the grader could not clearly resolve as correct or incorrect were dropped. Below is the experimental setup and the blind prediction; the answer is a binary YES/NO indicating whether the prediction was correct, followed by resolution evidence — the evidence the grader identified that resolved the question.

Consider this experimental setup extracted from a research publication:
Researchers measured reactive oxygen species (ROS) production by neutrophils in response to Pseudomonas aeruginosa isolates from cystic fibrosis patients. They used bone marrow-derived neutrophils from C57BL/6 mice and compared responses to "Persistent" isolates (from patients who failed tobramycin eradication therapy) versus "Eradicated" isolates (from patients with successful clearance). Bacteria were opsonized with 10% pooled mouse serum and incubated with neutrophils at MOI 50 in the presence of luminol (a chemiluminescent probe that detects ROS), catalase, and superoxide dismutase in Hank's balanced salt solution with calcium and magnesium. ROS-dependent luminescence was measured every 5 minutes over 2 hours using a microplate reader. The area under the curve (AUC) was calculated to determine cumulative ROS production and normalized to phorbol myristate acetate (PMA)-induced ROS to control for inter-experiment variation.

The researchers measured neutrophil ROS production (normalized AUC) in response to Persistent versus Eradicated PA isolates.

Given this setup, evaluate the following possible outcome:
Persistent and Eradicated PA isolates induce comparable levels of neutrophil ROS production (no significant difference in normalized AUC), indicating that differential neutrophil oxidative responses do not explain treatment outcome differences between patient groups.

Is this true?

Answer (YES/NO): NO